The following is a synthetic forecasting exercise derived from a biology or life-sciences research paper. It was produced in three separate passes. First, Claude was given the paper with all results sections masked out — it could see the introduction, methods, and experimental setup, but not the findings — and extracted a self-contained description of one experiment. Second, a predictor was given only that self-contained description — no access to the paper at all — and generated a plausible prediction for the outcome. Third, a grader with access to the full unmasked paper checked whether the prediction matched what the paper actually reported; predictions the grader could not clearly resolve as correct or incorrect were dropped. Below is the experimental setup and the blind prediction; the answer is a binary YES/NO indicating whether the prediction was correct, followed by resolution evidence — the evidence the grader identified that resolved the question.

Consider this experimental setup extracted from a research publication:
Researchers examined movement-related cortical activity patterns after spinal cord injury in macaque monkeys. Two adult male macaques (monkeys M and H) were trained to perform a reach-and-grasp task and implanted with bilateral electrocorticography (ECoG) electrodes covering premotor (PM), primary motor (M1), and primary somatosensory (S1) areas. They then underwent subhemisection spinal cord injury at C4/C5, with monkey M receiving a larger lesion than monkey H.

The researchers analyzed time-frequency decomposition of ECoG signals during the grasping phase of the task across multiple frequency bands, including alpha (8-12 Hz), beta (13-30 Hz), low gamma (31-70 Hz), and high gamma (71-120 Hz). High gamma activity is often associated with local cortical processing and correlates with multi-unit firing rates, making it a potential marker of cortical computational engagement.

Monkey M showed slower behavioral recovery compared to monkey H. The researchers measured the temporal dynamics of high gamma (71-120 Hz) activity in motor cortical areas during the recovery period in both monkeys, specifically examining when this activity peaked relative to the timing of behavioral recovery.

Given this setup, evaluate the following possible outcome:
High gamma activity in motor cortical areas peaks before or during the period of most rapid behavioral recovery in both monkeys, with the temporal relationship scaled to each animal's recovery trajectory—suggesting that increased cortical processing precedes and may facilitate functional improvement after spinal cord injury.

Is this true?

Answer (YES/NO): NO